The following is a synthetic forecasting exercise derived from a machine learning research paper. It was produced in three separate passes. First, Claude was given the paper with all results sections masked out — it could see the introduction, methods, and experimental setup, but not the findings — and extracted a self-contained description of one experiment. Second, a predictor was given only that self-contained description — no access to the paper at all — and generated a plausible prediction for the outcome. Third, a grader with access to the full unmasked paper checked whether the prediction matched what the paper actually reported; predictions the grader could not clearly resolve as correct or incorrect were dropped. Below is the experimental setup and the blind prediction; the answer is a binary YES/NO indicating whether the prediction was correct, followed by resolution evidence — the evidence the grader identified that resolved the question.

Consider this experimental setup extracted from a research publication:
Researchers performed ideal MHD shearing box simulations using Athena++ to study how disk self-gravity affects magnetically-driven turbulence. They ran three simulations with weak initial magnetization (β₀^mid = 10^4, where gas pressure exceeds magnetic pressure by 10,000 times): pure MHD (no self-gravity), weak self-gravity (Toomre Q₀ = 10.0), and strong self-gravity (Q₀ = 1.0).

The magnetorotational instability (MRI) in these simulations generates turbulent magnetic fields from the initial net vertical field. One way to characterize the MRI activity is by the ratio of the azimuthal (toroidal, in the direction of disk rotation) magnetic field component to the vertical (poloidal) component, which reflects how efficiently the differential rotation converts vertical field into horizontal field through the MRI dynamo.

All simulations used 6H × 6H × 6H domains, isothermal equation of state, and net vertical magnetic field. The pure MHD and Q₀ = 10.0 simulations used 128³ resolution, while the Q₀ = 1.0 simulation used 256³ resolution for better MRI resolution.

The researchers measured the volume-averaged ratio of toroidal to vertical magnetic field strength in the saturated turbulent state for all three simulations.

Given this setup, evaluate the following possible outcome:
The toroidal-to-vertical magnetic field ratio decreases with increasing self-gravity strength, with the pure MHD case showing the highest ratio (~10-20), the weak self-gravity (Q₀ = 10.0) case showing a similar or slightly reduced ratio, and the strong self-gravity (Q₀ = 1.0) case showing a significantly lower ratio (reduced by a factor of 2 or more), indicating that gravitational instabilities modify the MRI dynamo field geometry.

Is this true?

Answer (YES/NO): NO